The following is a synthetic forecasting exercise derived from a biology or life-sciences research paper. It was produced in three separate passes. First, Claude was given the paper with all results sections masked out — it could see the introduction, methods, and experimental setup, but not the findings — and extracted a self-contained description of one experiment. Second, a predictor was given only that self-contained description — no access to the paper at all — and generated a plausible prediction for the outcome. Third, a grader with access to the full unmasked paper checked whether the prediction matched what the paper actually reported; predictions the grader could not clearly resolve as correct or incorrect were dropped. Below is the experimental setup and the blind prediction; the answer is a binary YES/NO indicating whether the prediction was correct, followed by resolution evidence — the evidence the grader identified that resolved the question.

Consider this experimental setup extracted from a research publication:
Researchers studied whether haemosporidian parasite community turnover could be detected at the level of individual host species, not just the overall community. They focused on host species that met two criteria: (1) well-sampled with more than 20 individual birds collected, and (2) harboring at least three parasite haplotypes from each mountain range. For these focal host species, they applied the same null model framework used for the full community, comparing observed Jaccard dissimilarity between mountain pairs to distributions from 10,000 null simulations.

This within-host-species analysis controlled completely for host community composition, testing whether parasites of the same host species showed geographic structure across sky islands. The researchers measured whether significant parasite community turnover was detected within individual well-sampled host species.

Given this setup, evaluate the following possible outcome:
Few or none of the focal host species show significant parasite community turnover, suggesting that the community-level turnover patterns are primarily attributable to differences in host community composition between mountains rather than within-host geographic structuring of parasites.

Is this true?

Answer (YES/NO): NO